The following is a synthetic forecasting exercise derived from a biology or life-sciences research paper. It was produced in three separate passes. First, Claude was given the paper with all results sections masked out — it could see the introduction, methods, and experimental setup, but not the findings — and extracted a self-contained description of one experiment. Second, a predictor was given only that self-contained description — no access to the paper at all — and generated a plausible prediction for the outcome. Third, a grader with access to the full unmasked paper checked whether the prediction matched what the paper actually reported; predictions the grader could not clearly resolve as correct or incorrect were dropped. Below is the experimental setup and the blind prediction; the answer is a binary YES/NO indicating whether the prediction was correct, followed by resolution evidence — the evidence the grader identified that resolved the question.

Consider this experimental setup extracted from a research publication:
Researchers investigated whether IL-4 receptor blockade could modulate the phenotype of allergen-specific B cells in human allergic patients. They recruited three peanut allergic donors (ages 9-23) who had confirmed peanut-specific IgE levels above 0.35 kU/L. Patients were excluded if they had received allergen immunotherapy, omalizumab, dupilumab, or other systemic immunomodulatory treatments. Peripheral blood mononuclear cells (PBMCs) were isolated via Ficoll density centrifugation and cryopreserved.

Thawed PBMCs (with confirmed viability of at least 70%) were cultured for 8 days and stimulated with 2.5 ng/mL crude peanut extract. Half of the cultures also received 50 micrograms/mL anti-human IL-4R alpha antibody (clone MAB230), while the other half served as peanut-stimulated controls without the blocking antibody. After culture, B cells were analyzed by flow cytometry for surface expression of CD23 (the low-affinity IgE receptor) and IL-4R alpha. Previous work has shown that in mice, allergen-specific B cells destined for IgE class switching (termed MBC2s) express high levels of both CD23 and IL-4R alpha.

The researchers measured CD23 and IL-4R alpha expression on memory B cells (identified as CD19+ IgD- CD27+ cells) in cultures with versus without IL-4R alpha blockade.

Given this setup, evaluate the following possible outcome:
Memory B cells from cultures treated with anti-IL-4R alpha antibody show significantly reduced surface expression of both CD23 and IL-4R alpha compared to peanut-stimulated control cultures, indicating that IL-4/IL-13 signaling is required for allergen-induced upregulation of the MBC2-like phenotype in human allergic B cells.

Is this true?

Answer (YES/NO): YES